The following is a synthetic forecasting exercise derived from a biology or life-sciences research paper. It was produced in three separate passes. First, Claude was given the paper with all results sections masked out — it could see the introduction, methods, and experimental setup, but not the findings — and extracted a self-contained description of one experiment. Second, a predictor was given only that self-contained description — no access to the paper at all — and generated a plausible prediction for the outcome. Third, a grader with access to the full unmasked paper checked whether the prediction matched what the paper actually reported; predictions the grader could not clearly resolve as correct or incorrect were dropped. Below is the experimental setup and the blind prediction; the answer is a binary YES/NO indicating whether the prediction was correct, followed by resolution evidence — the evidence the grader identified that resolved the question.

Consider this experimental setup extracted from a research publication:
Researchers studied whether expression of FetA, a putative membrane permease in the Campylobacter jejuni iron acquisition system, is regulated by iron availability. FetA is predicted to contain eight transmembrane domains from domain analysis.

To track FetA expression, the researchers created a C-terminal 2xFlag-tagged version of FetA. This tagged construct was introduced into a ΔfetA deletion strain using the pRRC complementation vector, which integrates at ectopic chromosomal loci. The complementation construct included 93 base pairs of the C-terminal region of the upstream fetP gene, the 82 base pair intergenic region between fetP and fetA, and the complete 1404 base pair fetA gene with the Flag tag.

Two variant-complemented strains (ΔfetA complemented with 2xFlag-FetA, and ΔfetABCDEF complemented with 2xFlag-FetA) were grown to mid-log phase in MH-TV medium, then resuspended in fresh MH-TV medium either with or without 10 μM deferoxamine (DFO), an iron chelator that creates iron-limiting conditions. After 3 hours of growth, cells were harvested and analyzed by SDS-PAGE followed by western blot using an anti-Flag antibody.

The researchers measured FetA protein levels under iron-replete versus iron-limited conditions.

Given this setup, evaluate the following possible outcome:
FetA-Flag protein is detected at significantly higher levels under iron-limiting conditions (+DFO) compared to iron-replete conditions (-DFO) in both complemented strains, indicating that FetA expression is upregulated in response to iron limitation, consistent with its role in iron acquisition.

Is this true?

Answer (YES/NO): YES